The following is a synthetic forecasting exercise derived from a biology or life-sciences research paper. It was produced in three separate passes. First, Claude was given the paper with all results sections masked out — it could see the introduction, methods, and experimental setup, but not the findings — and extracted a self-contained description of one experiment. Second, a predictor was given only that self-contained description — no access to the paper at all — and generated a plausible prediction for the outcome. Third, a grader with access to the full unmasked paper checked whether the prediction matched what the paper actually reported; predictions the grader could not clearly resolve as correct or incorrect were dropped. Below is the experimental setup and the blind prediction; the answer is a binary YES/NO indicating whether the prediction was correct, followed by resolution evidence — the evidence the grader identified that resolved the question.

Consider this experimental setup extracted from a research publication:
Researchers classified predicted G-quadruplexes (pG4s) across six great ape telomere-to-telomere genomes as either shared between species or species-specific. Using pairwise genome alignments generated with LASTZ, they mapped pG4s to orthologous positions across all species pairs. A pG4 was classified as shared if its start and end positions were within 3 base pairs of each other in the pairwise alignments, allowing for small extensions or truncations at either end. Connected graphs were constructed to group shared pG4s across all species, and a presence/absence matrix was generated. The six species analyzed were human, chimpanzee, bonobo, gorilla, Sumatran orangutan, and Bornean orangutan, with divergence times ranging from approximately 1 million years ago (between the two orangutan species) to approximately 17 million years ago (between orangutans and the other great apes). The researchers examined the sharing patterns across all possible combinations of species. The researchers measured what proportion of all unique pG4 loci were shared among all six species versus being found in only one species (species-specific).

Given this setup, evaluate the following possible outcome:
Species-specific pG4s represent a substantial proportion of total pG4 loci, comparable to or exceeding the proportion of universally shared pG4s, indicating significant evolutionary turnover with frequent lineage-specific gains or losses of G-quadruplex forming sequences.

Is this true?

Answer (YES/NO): NO